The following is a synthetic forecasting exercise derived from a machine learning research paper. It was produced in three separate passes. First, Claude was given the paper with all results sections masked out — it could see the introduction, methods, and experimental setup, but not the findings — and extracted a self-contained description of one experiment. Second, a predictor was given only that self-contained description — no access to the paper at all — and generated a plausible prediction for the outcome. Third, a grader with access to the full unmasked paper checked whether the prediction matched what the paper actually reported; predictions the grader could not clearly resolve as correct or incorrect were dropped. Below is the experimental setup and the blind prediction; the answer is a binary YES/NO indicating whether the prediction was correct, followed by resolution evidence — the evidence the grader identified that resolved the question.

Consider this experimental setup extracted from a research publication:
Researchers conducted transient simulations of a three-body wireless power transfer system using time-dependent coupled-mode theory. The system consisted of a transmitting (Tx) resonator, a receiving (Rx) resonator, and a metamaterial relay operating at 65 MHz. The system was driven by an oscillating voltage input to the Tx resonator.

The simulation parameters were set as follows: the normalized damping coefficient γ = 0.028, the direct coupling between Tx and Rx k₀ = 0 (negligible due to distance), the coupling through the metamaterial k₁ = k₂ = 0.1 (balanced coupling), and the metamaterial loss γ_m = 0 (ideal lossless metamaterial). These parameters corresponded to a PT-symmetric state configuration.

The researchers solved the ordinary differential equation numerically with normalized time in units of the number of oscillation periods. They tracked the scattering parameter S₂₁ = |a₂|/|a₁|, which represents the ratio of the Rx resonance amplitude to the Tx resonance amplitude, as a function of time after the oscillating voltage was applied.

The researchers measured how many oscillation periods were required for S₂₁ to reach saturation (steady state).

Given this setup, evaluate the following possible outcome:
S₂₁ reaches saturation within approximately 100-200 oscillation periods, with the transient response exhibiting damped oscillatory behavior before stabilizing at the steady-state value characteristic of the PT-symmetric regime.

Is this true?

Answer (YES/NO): NO